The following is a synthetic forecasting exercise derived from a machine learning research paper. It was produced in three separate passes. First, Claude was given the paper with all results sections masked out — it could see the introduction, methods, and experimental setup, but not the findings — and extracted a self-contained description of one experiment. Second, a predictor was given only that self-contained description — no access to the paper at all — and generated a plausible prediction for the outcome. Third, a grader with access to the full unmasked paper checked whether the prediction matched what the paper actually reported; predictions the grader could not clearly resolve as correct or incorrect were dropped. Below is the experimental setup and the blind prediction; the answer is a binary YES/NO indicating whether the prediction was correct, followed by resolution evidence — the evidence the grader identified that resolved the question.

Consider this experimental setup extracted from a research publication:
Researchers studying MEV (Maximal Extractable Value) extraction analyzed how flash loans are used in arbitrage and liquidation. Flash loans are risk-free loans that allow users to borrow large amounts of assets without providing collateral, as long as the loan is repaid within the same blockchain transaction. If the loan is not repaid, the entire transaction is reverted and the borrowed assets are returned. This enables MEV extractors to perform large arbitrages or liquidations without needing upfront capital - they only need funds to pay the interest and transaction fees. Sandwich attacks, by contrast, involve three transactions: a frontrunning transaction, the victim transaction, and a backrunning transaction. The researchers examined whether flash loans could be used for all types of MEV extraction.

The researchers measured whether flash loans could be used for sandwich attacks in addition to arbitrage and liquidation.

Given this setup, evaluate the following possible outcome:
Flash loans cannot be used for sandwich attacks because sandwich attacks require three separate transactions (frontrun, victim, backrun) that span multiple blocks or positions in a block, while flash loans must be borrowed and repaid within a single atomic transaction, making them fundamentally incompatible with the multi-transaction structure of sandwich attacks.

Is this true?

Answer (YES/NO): YES